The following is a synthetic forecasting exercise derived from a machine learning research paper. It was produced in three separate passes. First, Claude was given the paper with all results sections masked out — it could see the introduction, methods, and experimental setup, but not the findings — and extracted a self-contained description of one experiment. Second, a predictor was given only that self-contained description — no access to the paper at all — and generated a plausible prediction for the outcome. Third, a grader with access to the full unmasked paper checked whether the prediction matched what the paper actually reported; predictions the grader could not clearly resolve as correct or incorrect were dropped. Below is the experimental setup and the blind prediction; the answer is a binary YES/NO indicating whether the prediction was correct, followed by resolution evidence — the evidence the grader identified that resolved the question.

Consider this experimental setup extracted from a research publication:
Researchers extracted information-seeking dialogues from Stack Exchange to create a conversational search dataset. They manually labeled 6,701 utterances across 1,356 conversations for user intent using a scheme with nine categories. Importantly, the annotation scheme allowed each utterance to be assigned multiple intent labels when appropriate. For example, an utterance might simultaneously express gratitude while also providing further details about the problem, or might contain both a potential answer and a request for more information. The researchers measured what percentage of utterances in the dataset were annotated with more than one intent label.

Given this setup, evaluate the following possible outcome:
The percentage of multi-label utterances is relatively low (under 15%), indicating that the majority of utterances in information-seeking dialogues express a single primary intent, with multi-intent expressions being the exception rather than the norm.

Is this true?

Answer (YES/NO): NO